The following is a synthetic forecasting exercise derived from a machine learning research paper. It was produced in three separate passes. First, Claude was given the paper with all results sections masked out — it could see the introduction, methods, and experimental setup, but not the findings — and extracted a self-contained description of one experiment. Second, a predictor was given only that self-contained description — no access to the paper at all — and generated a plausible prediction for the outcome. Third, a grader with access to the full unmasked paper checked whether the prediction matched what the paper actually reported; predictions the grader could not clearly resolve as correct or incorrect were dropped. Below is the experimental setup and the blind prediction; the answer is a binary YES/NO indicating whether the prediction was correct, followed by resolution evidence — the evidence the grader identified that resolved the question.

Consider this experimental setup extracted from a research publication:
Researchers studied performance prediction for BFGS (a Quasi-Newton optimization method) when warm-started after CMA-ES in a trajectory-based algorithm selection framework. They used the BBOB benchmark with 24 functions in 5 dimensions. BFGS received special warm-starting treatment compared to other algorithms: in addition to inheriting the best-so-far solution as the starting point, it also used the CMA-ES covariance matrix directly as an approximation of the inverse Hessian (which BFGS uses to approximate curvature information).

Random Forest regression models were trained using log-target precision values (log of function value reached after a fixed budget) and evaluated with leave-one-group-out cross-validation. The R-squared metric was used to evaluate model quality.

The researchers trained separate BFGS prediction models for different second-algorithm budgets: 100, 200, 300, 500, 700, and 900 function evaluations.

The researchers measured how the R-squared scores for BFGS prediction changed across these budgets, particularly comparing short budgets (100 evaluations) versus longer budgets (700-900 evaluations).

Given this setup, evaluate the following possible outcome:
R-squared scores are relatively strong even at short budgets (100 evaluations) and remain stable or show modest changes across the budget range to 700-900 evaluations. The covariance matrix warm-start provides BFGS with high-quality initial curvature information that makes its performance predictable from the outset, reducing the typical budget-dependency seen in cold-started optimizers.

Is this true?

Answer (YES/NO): YES